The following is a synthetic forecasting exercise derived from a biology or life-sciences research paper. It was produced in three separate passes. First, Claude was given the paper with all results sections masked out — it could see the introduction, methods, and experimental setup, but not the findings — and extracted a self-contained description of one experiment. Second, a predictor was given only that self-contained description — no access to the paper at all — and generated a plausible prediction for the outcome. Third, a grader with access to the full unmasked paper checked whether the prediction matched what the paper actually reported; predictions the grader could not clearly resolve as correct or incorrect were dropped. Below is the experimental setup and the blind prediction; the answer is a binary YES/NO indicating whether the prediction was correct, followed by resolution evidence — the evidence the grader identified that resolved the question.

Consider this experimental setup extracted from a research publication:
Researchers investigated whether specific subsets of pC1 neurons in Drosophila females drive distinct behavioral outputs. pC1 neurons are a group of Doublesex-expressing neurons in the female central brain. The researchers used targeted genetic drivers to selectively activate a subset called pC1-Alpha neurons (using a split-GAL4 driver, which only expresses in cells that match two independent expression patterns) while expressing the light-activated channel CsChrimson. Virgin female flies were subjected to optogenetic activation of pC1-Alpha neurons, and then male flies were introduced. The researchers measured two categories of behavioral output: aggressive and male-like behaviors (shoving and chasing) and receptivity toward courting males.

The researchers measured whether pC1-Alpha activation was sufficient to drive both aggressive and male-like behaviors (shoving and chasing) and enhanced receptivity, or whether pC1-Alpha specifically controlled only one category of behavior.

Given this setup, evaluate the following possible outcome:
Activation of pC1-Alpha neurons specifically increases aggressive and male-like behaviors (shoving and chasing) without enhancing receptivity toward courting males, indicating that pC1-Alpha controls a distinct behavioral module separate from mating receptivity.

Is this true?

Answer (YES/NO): YES